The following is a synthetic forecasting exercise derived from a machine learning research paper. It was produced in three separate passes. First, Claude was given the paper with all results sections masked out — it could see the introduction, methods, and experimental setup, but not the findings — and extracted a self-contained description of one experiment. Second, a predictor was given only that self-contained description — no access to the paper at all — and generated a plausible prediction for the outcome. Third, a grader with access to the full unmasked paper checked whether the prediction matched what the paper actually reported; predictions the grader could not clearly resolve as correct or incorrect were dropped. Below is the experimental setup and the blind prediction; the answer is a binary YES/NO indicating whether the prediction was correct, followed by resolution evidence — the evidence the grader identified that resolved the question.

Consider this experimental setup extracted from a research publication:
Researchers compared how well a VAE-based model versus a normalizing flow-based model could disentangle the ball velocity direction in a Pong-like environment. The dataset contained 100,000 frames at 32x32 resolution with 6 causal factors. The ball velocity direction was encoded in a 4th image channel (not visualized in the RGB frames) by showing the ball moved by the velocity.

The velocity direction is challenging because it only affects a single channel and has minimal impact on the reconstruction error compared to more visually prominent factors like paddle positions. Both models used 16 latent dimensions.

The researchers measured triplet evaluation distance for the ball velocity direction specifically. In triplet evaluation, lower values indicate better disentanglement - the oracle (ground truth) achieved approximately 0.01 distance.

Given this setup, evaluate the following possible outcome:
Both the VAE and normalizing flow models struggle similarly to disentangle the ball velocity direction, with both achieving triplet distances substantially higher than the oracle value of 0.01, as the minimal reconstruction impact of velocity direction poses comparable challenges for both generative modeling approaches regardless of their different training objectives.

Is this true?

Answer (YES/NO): NO